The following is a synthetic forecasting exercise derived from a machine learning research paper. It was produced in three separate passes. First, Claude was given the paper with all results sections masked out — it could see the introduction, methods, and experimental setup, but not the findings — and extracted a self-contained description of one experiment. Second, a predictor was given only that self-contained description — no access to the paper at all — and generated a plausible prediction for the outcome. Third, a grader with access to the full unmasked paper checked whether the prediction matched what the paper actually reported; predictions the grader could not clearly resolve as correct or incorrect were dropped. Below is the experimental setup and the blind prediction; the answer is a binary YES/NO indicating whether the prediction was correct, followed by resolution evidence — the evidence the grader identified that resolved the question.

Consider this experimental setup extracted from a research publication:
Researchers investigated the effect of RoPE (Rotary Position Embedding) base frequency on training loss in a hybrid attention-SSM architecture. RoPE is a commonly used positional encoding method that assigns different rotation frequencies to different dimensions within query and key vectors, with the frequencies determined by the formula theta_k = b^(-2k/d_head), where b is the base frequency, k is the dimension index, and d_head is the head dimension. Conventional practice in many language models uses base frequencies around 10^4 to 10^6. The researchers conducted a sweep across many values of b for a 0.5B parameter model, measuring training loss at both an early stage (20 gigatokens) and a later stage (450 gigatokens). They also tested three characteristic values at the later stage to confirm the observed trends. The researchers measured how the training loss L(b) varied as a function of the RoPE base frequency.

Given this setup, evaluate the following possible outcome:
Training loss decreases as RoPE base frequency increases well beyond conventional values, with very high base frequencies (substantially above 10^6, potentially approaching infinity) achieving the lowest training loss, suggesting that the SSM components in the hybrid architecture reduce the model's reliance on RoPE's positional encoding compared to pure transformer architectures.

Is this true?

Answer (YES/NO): NO